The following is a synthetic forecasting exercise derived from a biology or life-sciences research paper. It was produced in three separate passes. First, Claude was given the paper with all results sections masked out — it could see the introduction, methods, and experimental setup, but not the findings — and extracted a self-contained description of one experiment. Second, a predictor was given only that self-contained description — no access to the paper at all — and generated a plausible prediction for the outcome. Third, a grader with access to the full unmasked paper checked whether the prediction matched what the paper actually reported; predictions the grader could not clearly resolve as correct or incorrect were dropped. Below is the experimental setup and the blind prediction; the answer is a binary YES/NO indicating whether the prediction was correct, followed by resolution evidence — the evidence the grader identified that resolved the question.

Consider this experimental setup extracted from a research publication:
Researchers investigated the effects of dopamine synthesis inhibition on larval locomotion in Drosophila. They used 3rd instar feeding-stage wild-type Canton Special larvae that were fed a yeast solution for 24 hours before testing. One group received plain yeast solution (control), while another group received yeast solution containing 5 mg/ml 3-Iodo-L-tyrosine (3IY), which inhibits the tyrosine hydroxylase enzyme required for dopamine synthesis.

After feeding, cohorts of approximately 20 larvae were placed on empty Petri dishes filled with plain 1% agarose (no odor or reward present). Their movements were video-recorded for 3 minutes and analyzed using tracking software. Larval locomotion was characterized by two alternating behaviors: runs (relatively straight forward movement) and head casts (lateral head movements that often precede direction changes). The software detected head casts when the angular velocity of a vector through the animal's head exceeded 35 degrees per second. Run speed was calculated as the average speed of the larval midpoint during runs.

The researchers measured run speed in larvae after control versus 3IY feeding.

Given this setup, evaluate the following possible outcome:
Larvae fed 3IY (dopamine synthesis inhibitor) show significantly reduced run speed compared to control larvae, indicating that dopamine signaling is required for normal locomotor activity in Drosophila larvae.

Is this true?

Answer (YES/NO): NO